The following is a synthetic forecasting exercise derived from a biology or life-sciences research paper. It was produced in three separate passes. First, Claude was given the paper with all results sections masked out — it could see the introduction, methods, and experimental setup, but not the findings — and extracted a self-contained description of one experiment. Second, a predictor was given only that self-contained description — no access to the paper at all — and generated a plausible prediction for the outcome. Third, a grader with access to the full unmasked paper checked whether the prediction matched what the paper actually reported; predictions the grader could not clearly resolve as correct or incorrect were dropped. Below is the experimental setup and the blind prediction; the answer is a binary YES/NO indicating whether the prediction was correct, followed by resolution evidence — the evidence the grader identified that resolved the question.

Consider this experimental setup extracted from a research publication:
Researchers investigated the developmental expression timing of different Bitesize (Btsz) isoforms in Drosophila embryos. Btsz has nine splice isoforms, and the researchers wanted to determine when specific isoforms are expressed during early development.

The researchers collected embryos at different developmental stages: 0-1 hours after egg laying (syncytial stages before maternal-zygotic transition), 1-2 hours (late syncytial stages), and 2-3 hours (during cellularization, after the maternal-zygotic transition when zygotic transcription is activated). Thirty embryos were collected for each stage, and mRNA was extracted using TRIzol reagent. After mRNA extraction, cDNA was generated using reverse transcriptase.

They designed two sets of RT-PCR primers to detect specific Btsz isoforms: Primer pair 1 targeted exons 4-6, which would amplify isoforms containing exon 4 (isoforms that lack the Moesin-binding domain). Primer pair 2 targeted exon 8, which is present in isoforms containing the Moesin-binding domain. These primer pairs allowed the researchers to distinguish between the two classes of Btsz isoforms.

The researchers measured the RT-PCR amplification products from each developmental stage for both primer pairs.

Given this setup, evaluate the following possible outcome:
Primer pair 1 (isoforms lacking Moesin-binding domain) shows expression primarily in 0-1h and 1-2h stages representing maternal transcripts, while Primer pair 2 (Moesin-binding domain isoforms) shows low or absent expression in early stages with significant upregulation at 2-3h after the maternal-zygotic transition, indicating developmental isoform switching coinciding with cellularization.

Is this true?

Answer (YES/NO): NO